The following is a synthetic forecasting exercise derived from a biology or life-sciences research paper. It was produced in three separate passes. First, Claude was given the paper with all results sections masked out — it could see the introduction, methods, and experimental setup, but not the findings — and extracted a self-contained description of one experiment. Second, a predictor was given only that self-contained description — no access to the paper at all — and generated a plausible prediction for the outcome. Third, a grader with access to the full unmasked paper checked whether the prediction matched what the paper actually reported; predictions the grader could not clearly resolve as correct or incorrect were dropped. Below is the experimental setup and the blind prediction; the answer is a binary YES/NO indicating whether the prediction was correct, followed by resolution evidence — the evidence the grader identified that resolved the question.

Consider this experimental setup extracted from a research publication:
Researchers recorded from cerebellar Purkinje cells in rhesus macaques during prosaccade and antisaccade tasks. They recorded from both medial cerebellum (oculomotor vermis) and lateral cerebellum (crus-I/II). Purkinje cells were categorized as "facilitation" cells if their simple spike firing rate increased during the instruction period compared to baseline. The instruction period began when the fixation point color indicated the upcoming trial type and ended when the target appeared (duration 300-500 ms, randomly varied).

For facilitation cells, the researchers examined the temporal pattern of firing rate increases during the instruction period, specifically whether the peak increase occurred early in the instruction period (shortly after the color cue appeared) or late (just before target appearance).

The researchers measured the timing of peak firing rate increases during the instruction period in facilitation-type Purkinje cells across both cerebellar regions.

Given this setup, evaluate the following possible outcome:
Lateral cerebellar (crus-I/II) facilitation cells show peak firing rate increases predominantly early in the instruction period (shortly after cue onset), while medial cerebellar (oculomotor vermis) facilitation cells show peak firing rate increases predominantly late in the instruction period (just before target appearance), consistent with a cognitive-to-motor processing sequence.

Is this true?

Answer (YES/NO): NO